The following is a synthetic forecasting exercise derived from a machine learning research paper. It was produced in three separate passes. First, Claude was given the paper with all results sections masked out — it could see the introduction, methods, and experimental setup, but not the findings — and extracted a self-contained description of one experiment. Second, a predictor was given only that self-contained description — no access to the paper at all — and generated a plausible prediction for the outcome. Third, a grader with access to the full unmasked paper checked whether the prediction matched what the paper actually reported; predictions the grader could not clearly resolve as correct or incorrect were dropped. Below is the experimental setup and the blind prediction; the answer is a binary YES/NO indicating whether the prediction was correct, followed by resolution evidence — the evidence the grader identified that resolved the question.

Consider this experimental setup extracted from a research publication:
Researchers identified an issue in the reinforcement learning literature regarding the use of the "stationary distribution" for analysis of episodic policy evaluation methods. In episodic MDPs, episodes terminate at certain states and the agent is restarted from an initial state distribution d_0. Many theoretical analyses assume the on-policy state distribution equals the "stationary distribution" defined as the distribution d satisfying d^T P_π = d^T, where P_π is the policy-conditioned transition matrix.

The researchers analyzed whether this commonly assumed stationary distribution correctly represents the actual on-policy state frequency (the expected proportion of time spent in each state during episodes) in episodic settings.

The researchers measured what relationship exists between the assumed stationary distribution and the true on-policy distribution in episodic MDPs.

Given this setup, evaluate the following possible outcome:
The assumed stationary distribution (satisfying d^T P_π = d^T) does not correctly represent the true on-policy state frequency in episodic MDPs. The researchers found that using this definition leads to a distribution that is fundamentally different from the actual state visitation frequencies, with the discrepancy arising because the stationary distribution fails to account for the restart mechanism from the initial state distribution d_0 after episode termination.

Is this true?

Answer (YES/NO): YES